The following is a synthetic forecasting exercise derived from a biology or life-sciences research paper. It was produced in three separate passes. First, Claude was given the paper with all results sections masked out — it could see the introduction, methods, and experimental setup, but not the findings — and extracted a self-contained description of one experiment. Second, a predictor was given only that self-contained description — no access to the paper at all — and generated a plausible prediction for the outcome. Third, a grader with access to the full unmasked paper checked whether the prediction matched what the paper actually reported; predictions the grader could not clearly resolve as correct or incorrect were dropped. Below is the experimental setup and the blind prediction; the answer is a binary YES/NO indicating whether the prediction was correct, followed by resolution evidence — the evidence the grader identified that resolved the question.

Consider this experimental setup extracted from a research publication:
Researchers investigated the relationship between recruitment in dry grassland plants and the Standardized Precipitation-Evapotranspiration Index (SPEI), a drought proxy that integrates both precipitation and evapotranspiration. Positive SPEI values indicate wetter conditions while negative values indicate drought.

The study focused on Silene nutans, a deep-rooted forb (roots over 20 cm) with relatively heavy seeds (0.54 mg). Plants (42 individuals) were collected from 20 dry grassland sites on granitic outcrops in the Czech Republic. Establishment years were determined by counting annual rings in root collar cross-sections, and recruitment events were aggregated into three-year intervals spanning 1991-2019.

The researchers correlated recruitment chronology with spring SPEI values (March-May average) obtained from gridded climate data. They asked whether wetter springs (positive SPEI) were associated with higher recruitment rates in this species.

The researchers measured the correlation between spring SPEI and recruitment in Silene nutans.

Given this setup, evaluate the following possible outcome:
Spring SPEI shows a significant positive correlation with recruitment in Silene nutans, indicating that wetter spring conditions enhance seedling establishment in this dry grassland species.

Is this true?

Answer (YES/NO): NO